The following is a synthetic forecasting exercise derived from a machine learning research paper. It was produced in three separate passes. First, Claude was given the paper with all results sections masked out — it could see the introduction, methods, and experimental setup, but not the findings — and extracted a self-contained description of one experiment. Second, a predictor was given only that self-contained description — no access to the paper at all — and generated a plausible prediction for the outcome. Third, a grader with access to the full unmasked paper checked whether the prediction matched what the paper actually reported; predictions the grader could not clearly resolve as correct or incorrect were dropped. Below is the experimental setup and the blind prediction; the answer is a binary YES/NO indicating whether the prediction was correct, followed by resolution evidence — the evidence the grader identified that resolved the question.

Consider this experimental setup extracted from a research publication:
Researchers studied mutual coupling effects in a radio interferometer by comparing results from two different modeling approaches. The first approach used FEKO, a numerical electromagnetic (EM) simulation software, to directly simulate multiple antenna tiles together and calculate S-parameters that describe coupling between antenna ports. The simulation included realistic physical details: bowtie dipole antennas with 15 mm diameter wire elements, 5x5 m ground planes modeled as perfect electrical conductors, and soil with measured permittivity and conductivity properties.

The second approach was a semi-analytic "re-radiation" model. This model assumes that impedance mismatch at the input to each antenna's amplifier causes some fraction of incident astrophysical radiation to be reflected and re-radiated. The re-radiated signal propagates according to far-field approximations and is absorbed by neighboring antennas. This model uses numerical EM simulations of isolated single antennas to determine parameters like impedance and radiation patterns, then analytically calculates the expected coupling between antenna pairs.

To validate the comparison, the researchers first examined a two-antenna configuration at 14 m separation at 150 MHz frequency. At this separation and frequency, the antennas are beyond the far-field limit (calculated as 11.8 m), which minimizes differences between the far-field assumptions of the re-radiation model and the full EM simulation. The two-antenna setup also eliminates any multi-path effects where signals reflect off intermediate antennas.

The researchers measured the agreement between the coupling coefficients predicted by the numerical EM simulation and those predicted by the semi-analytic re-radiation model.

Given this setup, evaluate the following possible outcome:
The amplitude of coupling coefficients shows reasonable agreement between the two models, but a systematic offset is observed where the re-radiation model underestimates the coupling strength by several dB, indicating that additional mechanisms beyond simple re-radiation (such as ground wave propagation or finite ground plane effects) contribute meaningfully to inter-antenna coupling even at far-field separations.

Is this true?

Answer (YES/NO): YES